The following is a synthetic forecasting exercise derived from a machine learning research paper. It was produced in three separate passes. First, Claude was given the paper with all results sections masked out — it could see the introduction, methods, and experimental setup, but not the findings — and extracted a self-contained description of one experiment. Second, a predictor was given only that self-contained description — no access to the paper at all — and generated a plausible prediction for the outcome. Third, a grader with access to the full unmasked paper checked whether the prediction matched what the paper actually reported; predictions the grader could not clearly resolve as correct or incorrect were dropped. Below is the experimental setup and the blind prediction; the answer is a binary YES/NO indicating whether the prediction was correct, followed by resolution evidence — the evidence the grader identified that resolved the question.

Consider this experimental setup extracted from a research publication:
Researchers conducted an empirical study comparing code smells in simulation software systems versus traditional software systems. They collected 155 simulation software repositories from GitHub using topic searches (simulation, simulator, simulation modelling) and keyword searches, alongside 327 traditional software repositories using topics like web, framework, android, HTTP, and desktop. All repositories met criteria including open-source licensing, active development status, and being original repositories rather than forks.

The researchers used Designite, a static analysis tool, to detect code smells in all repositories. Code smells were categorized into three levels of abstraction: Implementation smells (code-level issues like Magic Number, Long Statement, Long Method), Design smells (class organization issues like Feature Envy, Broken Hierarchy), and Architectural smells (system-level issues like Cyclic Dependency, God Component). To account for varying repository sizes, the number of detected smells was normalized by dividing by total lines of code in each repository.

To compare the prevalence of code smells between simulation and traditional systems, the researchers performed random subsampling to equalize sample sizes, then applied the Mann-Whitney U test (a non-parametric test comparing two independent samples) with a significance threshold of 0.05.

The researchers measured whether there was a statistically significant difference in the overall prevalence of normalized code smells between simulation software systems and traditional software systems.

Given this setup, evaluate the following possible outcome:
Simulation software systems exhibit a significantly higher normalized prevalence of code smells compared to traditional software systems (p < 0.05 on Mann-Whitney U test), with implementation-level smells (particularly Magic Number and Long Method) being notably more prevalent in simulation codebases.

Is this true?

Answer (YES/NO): NO